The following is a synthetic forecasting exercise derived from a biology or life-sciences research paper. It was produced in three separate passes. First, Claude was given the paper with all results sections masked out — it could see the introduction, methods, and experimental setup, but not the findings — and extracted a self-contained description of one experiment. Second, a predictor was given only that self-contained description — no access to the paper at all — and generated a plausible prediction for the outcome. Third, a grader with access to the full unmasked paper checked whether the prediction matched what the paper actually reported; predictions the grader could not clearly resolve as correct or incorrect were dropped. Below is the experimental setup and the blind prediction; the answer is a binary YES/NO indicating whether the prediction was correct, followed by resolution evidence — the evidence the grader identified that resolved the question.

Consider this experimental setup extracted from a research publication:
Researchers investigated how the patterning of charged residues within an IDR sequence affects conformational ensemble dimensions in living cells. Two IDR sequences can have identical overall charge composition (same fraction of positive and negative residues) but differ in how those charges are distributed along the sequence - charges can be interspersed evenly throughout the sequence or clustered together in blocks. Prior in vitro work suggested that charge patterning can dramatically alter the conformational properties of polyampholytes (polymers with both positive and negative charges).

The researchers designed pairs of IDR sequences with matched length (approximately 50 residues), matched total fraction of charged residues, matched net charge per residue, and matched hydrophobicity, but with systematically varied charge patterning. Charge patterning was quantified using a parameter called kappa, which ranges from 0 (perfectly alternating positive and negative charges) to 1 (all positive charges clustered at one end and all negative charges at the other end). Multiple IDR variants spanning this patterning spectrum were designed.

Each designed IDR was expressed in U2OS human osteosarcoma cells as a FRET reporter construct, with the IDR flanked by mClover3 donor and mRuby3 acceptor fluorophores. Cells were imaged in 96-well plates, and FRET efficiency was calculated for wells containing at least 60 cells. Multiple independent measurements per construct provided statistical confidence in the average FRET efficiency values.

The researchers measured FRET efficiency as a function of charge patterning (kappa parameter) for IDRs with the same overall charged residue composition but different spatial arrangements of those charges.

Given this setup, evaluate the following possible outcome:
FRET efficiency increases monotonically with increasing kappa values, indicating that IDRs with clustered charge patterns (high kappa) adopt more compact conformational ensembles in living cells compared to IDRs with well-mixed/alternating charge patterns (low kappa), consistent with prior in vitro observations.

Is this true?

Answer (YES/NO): NO